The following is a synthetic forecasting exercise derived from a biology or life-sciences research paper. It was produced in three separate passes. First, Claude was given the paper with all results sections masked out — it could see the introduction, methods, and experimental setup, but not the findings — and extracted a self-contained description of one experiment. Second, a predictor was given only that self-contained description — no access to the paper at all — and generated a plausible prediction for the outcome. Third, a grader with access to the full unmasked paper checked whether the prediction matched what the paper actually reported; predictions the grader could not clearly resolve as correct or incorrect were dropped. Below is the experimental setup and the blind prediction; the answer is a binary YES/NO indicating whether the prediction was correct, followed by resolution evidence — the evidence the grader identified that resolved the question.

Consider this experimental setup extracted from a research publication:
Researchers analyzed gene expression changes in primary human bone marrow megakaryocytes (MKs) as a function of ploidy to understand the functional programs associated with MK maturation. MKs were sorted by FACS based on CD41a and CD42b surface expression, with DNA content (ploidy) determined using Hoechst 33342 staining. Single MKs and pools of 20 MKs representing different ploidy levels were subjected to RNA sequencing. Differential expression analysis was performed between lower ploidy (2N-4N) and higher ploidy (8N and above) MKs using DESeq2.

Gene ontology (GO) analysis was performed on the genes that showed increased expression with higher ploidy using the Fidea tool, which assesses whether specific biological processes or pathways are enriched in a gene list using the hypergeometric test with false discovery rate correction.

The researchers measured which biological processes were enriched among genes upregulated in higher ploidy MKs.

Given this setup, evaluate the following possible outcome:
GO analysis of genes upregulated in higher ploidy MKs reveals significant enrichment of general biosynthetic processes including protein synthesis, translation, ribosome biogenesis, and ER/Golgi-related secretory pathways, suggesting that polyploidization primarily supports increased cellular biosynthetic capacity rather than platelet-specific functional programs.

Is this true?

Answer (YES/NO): YES